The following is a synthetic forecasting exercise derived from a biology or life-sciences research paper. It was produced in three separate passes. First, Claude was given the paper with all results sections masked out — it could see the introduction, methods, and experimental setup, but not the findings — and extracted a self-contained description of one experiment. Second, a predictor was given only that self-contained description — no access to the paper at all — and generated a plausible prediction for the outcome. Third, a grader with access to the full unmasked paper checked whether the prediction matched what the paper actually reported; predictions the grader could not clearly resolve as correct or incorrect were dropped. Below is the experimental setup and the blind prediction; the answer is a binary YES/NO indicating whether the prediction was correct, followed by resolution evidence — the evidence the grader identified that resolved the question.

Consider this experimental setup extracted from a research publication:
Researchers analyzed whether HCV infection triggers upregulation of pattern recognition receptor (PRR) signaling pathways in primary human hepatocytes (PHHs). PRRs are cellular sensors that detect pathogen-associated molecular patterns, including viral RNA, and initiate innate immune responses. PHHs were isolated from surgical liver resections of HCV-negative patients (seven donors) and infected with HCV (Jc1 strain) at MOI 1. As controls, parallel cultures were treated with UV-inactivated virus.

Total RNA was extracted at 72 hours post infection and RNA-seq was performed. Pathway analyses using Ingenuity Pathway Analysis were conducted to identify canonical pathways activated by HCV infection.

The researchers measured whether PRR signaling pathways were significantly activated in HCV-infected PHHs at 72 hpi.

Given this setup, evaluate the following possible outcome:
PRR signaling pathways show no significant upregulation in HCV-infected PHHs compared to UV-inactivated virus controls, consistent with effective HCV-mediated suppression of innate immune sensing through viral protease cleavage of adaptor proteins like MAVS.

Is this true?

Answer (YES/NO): NO